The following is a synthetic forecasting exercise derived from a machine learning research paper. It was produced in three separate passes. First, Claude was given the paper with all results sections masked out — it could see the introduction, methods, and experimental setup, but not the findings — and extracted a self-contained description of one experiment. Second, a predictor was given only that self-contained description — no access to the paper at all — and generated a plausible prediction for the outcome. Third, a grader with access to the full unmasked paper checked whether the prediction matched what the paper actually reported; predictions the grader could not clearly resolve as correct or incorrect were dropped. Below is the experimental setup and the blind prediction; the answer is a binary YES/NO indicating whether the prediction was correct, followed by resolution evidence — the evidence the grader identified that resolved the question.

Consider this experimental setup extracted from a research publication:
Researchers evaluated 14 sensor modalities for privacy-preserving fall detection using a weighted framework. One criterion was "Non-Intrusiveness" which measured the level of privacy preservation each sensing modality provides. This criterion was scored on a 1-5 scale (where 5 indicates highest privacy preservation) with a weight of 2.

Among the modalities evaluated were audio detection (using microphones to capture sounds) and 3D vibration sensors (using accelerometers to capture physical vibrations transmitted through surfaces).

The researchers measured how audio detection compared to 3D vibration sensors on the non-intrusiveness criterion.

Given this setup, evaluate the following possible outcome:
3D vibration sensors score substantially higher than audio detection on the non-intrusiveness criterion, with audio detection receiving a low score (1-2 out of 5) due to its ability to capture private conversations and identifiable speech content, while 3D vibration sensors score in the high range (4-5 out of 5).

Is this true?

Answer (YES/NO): YES